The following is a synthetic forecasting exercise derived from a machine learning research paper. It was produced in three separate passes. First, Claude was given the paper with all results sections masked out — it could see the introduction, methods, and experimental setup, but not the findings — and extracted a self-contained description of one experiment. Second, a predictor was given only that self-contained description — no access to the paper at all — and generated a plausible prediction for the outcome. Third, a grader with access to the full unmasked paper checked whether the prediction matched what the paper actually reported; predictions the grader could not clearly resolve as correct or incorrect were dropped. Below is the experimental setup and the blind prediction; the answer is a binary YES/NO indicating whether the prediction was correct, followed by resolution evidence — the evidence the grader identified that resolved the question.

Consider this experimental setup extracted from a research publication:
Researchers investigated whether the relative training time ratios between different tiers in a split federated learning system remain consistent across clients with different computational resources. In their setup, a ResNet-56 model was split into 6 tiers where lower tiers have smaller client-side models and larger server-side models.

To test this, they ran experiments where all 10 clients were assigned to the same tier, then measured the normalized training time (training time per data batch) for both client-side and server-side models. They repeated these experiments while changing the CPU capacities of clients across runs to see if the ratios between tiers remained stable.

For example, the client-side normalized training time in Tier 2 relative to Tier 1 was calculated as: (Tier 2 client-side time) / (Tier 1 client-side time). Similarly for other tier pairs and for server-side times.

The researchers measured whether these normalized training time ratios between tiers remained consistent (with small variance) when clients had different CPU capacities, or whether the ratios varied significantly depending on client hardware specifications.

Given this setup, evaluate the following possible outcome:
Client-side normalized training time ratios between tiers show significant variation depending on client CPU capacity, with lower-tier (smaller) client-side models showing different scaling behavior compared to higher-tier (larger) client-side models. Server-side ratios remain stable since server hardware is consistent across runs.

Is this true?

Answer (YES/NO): NO